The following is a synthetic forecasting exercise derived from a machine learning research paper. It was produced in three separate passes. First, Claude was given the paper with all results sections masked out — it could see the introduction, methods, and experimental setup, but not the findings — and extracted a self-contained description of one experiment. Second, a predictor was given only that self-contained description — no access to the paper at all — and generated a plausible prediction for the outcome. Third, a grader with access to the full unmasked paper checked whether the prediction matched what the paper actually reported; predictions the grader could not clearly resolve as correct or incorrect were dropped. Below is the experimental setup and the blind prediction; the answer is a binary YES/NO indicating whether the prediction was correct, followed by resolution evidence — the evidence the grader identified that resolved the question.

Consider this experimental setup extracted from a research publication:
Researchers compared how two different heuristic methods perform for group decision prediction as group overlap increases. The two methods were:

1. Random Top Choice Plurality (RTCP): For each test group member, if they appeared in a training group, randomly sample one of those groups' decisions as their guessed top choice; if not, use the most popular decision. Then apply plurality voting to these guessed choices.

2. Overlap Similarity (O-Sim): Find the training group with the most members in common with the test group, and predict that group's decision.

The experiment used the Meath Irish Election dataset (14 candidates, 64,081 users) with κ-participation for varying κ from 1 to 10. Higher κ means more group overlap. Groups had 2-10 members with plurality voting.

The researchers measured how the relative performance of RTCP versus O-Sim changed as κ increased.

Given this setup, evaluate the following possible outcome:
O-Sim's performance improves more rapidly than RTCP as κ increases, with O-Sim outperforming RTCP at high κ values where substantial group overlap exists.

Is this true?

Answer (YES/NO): NO